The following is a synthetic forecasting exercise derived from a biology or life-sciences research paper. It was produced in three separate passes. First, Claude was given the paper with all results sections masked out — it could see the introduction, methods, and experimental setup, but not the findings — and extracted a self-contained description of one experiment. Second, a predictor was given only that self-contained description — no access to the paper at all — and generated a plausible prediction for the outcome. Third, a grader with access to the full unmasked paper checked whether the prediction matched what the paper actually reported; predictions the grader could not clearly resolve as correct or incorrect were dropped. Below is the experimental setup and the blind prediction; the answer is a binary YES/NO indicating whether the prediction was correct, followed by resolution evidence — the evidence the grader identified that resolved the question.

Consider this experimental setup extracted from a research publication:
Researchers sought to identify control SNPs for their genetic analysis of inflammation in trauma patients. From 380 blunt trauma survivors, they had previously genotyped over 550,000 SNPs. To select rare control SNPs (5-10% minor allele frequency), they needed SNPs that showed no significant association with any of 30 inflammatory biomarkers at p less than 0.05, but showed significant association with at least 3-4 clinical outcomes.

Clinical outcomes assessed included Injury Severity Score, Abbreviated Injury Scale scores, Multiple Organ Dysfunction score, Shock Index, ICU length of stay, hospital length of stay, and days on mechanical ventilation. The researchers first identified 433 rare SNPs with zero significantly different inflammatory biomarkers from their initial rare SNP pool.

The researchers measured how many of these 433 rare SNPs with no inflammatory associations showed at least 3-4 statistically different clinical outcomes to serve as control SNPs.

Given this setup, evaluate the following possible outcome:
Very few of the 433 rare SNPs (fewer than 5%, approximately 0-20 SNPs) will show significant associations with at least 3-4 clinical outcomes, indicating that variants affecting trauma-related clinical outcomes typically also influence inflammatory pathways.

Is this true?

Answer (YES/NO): YES